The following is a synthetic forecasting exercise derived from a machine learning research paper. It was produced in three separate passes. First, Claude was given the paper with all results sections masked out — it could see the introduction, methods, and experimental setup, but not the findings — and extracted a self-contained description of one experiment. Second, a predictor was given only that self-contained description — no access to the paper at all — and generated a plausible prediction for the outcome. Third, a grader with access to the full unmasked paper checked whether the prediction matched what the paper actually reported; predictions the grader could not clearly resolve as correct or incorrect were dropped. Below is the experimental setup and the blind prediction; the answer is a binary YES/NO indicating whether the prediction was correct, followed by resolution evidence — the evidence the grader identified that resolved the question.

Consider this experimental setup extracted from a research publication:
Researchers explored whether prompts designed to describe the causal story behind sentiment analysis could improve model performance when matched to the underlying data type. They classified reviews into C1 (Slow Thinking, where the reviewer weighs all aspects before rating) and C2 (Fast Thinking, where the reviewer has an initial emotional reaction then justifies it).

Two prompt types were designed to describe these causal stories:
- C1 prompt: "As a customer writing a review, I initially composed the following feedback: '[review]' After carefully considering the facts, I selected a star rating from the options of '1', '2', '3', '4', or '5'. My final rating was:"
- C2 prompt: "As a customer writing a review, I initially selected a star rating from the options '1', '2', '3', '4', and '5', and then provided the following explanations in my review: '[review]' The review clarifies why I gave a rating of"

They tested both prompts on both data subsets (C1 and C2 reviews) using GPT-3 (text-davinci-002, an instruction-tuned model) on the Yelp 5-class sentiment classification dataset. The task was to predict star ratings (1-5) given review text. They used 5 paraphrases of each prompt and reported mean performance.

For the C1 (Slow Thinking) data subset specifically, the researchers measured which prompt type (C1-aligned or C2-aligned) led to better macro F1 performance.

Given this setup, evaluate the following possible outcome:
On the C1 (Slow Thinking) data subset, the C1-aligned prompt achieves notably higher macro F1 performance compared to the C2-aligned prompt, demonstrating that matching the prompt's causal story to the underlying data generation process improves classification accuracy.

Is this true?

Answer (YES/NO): NO